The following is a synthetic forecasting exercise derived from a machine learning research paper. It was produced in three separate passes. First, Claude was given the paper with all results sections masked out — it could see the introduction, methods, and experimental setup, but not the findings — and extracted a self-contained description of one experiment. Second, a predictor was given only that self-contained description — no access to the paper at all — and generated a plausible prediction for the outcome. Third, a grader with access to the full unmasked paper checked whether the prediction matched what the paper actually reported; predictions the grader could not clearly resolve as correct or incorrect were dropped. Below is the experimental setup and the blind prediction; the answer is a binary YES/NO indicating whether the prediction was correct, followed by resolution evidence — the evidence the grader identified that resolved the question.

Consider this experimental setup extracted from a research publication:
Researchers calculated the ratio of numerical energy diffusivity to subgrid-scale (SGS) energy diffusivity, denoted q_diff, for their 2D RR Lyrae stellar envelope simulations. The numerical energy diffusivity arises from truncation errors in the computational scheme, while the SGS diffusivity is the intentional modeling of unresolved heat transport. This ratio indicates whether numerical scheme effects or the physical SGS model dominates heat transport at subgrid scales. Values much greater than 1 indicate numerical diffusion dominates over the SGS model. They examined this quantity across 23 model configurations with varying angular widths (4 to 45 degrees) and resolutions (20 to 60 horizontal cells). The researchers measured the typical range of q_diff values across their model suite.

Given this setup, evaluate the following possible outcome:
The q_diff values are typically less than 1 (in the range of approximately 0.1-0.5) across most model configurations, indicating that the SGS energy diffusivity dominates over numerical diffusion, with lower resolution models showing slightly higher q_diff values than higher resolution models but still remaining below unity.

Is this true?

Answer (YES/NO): NO